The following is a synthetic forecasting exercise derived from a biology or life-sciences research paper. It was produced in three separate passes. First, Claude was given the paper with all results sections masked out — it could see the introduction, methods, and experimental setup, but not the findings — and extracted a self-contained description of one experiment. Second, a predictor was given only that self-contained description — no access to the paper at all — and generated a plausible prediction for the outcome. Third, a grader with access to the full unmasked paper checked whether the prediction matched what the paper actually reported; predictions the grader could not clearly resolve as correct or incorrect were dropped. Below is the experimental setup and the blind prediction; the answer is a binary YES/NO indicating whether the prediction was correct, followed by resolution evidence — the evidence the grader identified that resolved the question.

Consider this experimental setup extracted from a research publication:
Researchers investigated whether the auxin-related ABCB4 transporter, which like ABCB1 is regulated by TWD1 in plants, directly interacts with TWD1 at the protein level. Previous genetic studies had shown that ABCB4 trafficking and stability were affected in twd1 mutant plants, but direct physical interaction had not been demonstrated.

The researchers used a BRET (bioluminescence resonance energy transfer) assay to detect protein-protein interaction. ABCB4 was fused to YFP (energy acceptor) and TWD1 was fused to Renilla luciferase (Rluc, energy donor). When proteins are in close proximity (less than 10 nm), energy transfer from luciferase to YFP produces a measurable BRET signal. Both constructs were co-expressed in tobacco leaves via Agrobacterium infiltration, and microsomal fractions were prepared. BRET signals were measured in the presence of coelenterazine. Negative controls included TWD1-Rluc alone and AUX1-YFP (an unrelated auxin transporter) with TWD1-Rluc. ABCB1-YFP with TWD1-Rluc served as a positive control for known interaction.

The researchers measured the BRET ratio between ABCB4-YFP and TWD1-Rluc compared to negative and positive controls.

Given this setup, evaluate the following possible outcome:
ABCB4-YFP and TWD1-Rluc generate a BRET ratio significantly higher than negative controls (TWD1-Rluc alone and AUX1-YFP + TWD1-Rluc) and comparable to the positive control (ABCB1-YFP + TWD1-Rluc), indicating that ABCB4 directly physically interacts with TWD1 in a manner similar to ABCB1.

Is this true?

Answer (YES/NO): YES